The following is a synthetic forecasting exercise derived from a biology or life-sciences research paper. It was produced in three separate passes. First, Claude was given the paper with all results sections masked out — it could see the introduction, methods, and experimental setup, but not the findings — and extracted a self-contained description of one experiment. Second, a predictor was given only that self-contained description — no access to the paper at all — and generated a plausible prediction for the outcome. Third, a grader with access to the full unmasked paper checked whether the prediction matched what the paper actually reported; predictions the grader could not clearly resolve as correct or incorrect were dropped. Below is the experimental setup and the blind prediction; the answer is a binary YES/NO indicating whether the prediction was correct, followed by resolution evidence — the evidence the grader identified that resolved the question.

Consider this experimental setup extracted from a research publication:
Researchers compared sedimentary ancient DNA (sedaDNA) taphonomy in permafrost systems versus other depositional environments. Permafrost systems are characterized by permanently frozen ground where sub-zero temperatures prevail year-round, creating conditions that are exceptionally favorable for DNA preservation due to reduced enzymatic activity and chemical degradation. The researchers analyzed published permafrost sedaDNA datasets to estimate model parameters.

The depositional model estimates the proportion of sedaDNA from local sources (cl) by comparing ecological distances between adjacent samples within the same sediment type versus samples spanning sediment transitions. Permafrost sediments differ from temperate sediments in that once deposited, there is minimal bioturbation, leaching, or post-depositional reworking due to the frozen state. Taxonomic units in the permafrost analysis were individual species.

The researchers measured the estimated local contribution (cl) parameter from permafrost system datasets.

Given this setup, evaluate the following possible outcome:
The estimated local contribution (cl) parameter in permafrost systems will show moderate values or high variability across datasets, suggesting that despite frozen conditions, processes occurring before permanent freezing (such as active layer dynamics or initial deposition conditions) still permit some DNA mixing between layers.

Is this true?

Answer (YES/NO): YES